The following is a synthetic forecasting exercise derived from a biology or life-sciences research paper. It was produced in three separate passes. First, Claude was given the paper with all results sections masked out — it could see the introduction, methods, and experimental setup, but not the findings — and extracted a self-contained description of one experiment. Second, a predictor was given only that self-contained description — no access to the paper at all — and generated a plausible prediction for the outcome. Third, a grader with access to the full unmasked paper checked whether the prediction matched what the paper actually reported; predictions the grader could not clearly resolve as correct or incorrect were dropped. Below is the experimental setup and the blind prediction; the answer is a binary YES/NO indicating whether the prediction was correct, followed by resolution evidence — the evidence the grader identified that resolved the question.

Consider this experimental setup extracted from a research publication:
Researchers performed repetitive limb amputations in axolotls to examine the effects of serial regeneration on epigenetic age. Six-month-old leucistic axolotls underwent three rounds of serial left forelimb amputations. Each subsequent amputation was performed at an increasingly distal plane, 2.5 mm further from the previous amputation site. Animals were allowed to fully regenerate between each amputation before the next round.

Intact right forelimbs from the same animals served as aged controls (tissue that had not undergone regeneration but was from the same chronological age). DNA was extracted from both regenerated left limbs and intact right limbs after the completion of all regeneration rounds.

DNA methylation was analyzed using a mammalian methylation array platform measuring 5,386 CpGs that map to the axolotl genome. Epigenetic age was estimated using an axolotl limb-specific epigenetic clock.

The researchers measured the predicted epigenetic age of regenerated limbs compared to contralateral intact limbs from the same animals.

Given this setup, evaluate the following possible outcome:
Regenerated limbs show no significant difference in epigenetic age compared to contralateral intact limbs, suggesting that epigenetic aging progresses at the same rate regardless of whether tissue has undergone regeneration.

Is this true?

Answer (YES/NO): NO